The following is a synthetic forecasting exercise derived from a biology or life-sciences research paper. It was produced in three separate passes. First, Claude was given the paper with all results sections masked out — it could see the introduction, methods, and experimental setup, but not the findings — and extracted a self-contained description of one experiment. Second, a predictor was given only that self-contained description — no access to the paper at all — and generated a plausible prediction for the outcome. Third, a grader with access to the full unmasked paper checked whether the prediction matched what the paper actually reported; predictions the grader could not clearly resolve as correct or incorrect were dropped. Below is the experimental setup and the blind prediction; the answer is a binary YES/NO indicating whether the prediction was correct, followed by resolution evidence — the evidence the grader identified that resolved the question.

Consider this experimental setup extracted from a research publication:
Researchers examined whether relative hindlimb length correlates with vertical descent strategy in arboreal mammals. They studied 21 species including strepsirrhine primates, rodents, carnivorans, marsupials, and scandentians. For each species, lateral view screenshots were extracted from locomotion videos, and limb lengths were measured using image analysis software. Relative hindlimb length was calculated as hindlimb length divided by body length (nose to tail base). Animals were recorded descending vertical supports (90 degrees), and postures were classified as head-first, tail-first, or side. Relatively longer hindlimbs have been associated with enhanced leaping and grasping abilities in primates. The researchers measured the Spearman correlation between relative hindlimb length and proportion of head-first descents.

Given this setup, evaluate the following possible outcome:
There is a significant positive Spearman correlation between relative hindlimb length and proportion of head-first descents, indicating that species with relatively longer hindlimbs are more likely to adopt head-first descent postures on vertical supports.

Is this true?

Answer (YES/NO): NO